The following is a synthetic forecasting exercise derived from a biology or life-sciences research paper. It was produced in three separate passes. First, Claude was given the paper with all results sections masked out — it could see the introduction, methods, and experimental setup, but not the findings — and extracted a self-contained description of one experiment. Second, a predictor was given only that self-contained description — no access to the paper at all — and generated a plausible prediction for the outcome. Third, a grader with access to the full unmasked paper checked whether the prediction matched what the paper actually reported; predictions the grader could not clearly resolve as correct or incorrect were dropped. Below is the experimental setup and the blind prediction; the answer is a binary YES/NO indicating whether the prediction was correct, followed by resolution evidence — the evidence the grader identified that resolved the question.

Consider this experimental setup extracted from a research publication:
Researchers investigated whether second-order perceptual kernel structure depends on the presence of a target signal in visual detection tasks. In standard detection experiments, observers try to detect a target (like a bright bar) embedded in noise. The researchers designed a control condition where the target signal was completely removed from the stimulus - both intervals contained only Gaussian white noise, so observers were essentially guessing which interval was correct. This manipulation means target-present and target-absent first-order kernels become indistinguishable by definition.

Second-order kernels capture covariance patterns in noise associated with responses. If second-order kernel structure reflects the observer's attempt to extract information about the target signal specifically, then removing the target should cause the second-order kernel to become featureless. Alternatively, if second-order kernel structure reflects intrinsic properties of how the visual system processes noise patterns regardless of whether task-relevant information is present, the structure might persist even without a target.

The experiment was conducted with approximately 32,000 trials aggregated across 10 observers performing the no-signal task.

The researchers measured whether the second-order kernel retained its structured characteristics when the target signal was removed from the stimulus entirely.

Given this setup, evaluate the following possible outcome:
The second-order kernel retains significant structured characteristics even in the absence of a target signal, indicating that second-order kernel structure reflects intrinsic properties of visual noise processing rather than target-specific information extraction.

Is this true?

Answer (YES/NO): YES